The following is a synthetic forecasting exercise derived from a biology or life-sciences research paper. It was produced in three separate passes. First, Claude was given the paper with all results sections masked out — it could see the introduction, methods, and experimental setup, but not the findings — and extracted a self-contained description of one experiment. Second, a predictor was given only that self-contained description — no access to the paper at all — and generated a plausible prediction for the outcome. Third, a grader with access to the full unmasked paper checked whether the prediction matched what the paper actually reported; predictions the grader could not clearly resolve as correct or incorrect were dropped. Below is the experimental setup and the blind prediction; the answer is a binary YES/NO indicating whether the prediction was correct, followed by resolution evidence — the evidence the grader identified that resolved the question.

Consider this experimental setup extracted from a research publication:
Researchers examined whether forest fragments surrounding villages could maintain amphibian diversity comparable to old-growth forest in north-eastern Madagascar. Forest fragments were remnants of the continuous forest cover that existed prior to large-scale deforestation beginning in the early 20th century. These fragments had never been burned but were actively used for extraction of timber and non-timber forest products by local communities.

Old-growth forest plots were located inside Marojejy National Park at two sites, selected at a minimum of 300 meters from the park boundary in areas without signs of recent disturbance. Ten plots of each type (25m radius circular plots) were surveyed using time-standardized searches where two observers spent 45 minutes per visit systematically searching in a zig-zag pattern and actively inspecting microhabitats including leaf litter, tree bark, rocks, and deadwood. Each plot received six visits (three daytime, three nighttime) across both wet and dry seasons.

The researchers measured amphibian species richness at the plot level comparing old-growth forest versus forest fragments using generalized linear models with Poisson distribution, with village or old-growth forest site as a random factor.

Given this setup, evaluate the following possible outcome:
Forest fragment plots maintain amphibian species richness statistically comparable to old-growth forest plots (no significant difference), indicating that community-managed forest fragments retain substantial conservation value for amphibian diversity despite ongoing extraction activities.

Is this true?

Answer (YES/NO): NO